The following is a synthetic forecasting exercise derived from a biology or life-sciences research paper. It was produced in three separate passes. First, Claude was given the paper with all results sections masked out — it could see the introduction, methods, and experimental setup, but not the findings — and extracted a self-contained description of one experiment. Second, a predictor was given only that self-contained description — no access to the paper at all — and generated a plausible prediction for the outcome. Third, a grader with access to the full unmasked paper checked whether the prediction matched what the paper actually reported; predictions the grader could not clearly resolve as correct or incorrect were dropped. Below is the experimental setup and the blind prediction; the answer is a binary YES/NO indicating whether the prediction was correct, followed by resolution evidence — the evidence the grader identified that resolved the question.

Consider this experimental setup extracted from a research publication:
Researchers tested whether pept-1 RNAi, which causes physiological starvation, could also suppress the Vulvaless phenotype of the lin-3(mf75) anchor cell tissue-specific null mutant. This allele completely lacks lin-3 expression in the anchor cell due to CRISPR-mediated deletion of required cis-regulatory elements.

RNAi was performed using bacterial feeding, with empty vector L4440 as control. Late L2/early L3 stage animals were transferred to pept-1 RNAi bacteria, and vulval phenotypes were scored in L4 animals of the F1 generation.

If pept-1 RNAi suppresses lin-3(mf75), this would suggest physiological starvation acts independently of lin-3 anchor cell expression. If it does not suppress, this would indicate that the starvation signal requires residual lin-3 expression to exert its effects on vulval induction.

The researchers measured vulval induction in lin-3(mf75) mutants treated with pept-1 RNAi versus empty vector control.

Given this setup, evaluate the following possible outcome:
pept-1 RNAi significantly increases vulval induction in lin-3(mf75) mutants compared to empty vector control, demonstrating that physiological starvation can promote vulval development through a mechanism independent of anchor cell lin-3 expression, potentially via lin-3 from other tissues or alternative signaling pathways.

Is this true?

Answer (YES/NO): NO